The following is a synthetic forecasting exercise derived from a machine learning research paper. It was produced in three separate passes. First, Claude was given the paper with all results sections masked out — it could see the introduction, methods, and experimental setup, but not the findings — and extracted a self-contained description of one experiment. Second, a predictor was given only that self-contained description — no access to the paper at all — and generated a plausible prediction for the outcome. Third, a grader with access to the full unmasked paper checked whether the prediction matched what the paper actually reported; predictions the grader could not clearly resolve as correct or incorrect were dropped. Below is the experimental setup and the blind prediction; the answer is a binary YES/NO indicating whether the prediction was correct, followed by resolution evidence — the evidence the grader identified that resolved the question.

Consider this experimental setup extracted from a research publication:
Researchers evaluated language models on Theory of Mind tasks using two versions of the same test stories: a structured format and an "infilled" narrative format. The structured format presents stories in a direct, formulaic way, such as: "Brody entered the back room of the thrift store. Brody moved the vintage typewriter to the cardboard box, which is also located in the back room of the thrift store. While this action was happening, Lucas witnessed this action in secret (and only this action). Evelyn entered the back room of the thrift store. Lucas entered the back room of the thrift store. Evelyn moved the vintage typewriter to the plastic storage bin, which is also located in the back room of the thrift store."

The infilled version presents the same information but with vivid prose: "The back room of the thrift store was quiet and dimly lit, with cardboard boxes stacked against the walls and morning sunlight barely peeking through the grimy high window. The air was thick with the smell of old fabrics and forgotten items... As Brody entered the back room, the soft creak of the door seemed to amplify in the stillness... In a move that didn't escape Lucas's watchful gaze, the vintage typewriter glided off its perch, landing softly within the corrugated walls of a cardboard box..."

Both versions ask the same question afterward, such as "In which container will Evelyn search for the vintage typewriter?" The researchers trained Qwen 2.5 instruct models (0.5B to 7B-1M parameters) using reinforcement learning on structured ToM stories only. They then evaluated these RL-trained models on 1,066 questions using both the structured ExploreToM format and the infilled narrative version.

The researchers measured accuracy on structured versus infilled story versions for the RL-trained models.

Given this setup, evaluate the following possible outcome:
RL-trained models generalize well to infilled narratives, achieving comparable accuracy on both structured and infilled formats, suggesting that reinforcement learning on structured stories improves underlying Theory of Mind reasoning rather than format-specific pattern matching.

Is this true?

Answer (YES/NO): NO